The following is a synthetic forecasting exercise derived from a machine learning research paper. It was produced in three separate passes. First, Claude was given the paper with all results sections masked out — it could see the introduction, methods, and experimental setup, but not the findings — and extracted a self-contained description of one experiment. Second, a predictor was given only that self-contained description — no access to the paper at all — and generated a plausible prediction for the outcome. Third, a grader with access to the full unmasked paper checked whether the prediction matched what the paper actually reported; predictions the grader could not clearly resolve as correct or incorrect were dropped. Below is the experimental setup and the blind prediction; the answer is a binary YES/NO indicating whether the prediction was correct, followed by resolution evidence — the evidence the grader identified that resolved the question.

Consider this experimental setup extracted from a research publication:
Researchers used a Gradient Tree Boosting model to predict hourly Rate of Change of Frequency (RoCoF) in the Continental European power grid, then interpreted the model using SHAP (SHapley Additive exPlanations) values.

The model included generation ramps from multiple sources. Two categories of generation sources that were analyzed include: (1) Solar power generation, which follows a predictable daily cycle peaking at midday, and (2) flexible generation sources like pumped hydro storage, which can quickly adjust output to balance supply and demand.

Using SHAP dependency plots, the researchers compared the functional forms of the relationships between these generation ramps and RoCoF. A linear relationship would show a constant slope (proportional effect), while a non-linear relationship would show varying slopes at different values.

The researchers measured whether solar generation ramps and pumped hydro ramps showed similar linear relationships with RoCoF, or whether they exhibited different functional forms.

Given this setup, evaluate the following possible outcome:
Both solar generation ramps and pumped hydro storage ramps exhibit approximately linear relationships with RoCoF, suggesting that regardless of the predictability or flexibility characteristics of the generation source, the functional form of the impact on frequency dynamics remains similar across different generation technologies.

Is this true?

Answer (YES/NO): NO